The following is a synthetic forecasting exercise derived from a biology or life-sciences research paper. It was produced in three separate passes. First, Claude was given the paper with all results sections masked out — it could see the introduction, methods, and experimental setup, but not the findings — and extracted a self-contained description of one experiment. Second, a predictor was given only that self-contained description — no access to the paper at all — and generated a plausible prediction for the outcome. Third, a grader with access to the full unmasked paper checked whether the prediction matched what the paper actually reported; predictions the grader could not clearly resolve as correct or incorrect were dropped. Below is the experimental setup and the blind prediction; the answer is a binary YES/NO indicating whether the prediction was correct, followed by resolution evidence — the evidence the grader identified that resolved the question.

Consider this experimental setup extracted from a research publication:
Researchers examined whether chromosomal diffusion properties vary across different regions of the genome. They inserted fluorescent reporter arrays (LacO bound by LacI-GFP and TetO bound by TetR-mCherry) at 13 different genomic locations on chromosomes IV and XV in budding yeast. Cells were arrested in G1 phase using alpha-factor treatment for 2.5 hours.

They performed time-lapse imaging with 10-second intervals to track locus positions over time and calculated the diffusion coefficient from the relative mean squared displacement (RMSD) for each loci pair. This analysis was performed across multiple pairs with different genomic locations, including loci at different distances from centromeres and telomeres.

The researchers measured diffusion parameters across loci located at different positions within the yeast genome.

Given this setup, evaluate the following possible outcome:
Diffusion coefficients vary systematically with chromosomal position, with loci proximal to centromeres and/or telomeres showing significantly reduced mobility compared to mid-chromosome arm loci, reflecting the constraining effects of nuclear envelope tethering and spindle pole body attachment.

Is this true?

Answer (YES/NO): NO